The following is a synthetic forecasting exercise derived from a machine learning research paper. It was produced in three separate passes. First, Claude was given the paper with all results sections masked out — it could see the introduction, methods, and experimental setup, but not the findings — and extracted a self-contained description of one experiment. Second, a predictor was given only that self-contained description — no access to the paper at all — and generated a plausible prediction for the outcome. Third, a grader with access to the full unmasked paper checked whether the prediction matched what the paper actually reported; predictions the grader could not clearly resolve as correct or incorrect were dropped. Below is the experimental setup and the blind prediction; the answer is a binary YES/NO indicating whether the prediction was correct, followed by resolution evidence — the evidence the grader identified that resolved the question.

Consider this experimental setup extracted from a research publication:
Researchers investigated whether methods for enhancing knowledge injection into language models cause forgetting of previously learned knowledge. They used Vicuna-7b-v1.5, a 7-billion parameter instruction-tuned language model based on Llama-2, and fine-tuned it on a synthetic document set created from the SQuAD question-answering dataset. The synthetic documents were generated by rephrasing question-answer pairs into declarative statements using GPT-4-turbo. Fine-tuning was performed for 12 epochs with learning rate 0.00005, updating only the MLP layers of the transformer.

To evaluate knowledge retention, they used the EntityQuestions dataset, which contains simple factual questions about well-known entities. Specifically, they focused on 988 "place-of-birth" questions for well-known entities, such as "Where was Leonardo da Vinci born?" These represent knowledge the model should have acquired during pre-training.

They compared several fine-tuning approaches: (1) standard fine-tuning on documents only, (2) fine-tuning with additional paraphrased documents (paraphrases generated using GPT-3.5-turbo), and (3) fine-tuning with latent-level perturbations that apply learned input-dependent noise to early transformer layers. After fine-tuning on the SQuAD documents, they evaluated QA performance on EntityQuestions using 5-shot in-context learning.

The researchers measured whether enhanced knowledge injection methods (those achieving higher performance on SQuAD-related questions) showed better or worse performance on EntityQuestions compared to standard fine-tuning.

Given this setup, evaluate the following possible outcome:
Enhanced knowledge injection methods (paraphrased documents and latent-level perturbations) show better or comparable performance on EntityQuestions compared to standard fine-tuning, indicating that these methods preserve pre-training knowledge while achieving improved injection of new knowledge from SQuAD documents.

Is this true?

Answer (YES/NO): NO